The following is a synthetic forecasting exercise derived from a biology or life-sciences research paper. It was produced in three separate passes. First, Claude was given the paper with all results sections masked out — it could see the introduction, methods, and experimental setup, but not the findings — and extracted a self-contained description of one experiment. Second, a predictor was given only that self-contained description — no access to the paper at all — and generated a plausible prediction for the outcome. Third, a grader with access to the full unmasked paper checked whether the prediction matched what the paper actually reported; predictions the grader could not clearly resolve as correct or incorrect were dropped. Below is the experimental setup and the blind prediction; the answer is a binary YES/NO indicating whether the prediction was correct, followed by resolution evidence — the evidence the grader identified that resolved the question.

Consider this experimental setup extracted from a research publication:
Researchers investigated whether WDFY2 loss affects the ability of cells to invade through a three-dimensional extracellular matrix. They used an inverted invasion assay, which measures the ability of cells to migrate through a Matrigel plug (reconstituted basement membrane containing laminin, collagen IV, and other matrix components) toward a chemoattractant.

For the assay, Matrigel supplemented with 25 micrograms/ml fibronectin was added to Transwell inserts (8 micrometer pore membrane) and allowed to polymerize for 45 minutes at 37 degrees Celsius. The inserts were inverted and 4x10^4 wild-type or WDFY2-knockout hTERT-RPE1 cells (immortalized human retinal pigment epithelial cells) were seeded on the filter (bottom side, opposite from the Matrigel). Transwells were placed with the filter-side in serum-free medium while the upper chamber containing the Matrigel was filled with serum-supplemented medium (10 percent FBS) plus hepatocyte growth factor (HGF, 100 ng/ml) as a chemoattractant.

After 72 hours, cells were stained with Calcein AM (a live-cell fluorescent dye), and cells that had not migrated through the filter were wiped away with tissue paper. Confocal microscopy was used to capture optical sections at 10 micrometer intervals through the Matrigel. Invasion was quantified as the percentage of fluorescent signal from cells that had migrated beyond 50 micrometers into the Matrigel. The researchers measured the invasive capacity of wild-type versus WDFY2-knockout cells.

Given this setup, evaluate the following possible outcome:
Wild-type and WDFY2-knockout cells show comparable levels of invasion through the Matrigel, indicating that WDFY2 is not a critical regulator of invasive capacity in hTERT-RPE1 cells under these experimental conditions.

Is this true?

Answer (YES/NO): NO